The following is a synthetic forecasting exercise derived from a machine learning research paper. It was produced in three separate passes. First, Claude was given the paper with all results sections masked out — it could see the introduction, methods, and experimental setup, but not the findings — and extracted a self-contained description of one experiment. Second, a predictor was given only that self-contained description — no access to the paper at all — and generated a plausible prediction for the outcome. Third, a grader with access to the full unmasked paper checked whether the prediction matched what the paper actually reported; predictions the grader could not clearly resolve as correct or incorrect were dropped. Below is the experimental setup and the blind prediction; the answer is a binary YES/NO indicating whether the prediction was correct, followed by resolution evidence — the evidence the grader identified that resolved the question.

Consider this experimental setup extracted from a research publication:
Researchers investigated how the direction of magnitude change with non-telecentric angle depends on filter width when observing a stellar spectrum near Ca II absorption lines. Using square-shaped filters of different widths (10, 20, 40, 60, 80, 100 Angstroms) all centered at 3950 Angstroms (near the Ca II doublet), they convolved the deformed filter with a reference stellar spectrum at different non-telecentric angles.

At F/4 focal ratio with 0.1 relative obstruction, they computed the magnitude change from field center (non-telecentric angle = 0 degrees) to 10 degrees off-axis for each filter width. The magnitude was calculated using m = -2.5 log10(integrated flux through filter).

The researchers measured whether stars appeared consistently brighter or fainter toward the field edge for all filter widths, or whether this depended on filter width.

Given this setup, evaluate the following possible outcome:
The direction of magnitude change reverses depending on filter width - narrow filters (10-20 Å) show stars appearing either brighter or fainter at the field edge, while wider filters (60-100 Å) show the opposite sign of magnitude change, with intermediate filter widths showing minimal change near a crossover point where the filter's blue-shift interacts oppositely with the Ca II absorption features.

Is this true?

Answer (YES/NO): NO